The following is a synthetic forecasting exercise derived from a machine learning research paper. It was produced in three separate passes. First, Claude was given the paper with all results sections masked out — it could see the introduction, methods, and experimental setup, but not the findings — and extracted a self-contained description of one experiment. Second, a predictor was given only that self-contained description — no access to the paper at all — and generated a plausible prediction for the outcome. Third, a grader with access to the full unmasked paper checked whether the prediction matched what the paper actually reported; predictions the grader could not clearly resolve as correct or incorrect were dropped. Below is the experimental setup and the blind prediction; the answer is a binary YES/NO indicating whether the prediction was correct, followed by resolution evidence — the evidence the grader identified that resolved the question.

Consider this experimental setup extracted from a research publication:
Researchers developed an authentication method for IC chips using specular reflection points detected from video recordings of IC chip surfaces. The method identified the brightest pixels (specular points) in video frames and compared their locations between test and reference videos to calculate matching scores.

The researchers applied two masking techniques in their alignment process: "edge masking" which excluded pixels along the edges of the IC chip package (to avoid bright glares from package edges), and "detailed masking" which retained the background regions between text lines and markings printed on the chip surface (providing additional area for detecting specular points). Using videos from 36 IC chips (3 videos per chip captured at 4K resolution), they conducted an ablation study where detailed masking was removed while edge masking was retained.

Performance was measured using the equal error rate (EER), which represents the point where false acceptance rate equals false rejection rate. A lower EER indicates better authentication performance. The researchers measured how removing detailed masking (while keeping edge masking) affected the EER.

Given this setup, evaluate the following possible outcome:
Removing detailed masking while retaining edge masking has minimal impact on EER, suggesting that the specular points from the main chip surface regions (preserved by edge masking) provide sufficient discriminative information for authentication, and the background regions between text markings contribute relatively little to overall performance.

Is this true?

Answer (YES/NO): NO